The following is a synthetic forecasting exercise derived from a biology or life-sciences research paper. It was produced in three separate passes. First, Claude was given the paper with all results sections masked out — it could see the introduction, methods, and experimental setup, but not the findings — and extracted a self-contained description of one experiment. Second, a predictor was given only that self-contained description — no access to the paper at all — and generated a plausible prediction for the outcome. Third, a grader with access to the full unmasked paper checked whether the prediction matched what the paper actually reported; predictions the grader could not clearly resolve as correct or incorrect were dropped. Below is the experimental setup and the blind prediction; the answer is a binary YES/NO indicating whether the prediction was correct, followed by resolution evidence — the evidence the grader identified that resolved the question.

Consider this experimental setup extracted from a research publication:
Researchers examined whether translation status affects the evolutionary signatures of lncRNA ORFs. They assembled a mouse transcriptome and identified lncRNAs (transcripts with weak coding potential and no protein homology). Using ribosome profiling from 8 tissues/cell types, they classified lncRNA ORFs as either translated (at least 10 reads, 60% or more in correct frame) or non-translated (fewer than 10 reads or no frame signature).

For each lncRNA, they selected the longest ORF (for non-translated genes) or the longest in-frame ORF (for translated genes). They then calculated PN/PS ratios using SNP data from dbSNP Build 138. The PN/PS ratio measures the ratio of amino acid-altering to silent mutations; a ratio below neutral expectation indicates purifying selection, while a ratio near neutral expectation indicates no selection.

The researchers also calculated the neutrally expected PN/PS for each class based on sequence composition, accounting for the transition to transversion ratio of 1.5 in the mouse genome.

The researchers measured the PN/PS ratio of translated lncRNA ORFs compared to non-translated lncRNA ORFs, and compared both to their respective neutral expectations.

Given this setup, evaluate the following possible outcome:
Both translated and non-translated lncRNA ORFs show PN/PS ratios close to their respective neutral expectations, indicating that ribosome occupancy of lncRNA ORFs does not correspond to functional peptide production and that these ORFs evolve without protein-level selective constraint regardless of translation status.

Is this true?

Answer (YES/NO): NO